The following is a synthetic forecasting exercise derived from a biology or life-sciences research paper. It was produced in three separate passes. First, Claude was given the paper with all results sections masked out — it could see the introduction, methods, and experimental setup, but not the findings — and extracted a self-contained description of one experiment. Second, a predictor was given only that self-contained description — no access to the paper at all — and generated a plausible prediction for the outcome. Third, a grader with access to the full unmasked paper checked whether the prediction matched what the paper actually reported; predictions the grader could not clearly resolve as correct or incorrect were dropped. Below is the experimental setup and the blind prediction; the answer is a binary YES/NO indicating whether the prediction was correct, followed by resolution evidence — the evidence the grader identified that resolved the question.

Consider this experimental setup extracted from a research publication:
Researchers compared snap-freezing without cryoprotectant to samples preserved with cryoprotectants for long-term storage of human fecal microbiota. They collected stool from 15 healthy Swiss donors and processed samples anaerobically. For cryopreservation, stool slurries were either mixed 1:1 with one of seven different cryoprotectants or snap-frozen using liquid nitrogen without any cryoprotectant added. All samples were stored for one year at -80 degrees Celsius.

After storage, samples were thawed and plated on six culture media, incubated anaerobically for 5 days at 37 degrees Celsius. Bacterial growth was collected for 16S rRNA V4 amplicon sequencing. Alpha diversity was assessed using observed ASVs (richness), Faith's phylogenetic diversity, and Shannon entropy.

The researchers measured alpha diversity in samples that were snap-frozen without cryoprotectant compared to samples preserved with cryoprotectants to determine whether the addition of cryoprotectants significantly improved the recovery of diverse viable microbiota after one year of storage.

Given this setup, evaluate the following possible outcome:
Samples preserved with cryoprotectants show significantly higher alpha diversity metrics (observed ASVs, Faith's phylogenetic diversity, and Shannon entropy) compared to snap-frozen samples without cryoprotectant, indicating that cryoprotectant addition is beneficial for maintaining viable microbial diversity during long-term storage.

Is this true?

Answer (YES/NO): NO